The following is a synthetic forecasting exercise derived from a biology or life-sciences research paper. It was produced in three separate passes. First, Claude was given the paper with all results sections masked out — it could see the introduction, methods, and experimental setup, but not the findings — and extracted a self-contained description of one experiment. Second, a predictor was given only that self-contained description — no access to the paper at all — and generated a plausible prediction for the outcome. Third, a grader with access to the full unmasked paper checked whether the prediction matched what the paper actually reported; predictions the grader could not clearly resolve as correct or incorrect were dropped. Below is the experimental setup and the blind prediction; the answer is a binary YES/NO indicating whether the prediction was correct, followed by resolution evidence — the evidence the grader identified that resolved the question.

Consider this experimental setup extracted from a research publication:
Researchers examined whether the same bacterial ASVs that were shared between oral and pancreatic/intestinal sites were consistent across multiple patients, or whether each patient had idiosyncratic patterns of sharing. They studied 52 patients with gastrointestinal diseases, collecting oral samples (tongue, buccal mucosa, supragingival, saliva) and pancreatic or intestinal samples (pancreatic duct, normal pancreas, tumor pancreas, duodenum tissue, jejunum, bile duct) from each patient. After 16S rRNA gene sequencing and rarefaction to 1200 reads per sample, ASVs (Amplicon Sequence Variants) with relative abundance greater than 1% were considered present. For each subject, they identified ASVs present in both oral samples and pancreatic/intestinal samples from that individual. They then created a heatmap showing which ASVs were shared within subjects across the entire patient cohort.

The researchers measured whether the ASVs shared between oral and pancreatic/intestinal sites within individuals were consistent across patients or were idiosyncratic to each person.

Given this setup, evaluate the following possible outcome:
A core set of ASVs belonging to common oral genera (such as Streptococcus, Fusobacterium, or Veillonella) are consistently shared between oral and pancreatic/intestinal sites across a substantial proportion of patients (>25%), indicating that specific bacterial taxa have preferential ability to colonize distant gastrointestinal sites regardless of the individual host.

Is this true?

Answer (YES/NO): NO